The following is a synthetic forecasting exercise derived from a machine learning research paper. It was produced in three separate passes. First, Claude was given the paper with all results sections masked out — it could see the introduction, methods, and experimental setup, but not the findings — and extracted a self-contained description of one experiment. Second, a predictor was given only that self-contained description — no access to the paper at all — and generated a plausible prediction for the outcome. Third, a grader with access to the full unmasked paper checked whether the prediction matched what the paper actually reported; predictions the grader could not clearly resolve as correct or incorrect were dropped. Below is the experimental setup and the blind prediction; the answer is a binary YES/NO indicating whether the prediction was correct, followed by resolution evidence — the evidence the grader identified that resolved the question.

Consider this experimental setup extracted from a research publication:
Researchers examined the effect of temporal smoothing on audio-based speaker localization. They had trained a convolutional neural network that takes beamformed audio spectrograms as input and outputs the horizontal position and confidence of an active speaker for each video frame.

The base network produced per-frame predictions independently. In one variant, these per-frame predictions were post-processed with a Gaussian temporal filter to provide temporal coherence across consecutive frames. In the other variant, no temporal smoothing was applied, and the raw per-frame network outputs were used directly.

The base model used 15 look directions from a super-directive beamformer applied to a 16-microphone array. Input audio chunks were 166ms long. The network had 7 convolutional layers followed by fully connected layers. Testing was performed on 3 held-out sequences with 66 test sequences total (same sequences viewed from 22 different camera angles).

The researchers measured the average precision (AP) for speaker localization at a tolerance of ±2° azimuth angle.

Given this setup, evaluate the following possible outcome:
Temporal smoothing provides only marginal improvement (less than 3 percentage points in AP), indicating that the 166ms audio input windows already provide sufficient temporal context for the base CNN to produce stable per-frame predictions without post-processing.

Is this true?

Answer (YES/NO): NO